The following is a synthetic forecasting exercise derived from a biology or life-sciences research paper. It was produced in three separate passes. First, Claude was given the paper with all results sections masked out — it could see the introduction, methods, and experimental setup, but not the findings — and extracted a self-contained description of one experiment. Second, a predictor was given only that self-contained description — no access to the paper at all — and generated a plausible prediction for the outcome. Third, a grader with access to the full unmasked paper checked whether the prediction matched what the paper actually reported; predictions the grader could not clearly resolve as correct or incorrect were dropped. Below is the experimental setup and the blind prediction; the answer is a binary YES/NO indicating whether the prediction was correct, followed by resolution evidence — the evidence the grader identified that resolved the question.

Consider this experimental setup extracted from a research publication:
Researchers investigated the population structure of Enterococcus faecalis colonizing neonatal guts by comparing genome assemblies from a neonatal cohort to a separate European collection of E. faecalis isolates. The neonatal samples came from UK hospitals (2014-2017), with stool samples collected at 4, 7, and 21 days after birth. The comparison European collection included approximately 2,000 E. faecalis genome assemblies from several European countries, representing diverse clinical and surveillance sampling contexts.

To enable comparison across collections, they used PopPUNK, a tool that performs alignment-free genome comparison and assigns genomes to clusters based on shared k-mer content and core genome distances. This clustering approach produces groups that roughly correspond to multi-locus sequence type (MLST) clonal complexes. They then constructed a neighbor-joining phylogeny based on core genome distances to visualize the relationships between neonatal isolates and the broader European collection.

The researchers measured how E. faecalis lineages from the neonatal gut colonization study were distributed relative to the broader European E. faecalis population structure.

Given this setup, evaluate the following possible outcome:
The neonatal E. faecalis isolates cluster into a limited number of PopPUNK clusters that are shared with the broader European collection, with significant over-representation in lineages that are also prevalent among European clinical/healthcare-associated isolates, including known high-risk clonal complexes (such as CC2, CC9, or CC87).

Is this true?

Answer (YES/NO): NO